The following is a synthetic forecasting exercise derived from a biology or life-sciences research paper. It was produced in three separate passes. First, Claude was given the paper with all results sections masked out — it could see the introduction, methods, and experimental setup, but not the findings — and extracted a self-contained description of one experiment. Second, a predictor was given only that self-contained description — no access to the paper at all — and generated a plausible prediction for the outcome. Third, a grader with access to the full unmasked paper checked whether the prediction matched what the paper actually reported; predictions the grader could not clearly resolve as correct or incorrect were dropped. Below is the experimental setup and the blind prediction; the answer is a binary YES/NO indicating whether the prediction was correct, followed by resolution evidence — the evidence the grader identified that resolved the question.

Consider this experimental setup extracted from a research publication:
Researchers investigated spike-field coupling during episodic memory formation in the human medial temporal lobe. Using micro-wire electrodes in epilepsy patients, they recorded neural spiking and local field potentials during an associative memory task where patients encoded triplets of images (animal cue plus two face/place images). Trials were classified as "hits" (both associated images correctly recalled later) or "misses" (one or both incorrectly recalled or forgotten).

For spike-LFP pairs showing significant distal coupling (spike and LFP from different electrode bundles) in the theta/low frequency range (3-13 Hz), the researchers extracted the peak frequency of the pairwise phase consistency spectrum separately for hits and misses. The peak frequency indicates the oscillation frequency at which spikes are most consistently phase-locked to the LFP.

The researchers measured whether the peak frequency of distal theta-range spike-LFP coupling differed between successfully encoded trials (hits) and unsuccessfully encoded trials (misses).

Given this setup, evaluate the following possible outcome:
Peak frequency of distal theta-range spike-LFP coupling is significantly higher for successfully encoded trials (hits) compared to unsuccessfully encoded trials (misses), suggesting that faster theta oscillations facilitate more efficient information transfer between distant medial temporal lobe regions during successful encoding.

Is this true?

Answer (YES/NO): YES